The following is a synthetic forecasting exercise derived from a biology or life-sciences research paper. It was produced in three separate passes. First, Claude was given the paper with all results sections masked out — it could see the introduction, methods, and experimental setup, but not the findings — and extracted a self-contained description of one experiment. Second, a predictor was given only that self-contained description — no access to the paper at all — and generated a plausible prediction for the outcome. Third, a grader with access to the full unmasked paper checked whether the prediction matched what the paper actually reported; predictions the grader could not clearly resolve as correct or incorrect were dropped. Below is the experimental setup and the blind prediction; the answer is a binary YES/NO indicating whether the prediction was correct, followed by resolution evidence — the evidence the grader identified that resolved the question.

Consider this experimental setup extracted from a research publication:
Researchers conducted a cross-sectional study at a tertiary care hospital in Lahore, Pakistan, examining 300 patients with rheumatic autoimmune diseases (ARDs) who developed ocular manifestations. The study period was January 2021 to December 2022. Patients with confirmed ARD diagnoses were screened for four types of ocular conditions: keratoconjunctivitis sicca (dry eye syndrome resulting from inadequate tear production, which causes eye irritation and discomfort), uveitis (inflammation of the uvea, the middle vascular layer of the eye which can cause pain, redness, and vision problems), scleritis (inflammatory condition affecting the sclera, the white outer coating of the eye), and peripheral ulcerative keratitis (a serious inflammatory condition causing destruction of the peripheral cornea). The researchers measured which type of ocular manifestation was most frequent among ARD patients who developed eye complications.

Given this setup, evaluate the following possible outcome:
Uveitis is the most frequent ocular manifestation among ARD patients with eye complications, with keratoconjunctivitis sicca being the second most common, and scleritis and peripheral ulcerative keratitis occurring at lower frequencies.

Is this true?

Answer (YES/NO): NO